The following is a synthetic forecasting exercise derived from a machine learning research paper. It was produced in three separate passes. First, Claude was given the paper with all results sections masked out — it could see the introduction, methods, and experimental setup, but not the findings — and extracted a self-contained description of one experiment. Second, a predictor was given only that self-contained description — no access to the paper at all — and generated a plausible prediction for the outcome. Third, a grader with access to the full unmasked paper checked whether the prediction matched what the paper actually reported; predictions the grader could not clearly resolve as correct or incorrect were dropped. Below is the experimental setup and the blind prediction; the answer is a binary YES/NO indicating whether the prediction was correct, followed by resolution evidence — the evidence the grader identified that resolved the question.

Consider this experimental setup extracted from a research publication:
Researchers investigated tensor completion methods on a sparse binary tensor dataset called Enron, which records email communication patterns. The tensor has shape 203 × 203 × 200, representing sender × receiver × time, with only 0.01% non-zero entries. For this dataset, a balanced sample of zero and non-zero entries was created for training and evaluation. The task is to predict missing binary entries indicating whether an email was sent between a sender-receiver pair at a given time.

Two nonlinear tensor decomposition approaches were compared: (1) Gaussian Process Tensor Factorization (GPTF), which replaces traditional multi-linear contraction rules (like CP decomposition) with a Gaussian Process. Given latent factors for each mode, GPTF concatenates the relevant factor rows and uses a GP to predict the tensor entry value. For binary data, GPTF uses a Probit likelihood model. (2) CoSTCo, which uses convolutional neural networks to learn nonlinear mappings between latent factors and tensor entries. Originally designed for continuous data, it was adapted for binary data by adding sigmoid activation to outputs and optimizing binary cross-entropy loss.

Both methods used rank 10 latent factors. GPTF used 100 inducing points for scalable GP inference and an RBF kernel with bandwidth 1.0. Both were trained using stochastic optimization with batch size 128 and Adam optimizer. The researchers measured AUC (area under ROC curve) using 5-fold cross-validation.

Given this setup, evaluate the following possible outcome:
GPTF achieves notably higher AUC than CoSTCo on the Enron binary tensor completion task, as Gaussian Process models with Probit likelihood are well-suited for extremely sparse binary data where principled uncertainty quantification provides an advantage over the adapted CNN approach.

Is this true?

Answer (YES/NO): YES